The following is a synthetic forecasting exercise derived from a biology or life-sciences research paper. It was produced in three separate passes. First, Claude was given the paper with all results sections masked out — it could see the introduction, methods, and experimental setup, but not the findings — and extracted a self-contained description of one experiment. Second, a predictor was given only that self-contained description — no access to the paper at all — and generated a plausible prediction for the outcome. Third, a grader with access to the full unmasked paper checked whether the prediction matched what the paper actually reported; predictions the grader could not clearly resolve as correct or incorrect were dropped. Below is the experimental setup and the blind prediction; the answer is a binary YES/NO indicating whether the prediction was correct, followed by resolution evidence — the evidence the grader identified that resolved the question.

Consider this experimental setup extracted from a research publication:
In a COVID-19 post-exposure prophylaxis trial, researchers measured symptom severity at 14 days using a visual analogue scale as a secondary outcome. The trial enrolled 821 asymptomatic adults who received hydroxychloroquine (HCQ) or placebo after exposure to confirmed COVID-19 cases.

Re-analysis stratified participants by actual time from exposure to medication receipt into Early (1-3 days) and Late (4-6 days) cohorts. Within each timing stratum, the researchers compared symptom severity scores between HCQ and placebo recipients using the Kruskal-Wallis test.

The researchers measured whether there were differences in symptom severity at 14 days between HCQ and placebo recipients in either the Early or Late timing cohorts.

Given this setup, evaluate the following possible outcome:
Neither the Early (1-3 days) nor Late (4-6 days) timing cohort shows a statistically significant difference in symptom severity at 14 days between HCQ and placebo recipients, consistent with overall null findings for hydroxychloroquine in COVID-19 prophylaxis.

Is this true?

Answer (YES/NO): YES